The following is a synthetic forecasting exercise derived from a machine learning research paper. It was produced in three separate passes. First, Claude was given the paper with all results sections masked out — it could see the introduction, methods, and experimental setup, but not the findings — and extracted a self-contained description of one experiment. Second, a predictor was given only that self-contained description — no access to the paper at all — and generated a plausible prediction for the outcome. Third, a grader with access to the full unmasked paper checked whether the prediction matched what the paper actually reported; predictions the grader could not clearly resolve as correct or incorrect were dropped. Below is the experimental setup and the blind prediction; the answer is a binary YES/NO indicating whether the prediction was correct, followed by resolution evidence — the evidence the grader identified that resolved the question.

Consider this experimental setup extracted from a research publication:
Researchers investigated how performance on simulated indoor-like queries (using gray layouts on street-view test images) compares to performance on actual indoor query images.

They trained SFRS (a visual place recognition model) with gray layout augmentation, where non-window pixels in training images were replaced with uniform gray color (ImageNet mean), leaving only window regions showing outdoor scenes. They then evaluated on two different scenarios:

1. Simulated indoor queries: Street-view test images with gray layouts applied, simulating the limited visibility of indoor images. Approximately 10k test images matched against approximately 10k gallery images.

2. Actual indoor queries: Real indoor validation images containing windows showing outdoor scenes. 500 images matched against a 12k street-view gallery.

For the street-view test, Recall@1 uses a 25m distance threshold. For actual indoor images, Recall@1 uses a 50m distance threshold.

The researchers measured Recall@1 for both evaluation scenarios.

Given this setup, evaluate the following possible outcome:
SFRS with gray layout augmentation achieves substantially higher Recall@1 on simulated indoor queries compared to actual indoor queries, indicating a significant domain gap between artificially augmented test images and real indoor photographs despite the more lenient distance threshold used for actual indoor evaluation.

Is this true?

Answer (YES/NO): YES